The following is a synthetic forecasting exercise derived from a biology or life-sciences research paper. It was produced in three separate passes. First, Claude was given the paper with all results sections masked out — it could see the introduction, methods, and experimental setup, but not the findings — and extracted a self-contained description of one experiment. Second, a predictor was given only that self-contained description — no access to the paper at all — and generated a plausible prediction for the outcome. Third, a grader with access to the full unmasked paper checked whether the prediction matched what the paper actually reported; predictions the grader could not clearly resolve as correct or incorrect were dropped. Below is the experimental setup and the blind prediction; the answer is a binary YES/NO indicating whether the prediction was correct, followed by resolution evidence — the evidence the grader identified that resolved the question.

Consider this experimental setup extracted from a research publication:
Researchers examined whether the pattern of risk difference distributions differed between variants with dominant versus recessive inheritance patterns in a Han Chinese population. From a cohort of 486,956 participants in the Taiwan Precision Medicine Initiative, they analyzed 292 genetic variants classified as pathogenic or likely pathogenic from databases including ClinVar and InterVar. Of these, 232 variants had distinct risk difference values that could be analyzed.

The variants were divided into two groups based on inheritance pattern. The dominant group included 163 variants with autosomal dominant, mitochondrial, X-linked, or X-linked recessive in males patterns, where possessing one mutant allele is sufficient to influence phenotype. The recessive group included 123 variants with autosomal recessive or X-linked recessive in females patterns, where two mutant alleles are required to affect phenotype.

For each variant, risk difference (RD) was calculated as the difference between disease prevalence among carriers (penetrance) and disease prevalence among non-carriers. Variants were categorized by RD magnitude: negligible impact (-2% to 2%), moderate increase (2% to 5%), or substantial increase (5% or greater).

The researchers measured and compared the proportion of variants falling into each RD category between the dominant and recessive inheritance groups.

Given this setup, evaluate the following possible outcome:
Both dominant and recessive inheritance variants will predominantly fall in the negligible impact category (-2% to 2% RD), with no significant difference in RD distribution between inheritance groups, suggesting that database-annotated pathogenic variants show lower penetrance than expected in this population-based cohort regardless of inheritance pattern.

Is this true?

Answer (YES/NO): NO